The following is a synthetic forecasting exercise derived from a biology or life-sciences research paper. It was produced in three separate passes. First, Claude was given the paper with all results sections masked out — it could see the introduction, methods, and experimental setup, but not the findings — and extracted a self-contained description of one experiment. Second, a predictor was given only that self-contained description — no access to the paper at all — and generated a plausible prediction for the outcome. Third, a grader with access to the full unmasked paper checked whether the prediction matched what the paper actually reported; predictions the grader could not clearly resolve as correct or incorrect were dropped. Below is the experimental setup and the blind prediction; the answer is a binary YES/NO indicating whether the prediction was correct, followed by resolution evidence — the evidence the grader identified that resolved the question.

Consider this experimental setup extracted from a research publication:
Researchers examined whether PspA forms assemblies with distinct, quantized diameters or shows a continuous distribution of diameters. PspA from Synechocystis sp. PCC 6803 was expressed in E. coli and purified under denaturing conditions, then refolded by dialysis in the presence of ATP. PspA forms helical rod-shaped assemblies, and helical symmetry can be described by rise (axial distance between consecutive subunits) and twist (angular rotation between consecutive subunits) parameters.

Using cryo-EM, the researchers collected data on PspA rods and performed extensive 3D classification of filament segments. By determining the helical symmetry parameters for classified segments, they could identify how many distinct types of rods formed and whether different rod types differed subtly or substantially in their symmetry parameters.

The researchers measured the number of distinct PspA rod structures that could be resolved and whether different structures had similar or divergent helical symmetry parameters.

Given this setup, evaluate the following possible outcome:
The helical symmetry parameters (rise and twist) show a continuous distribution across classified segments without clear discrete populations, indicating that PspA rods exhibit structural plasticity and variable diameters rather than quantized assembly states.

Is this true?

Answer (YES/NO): NO